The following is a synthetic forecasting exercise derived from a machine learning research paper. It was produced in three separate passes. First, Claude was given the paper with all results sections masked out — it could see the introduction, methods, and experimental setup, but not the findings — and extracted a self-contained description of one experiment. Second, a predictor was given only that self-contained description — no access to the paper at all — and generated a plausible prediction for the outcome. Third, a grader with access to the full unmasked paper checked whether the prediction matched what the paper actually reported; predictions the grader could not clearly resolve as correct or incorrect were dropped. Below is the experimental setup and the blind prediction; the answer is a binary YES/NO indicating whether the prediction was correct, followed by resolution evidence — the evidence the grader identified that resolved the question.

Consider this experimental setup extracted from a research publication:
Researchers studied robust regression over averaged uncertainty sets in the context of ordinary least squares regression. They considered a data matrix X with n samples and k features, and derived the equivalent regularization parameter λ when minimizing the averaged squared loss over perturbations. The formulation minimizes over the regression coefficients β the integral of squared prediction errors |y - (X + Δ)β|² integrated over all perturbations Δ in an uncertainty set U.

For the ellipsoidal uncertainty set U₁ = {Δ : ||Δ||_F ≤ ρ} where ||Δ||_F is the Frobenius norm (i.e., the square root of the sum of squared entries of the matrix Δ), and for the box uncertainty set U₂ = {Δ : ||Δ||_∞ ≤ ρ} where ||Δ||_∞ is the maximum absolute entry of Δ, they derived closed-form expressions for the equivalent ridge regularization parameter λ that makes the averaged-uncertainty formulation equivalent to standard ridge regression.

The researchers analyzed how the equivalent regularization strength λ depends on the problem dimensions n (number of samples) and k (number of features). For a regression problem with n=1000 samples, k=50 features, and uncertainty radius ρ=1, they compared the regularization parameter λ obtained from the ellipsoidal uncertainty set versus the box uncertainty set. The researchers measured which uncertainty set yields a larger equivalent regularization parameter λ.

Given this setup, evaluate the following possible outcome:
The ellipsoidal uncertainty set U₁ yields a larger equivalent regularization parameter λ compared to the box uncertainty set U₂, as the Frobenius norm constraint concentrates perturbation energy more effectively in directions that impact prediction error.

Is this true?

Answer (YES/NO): NO